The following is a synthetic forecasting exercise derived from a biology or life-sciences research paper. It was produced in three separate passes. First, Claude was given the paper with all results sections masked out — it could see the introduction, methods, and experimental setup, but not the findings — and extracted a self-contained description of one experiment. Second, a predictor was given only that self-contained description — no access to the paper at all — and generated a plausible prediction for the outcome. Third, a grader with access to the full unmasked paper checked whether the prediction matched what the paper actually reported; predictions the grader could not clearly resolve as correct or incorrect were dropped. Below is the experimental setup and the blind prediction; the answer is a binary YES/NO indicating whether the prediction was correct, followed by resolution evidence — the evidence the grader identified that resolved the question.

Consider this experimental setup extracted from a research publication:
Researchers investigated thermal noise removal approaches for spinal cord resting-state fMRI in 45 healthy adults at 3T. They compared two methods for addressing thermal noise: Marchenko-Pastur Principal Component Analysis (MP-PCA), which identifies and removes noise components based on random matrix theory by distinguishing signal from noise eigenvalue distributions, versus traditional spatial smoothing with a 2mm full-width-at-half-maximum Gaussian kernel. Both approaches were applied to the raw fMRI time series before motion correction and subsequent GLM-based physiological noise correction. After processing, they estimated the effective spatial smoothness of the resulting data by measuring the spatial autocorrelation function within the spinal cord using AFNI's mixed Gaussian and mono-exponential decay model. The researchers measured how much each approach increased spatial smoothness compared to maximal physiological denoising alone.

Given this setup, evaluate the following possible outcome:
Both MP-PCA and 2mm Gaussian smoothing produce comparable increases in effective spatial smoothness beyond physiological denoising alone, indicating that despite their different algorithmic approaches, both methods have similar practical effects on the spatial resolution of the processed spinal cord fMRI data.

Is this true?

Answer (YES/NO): NO